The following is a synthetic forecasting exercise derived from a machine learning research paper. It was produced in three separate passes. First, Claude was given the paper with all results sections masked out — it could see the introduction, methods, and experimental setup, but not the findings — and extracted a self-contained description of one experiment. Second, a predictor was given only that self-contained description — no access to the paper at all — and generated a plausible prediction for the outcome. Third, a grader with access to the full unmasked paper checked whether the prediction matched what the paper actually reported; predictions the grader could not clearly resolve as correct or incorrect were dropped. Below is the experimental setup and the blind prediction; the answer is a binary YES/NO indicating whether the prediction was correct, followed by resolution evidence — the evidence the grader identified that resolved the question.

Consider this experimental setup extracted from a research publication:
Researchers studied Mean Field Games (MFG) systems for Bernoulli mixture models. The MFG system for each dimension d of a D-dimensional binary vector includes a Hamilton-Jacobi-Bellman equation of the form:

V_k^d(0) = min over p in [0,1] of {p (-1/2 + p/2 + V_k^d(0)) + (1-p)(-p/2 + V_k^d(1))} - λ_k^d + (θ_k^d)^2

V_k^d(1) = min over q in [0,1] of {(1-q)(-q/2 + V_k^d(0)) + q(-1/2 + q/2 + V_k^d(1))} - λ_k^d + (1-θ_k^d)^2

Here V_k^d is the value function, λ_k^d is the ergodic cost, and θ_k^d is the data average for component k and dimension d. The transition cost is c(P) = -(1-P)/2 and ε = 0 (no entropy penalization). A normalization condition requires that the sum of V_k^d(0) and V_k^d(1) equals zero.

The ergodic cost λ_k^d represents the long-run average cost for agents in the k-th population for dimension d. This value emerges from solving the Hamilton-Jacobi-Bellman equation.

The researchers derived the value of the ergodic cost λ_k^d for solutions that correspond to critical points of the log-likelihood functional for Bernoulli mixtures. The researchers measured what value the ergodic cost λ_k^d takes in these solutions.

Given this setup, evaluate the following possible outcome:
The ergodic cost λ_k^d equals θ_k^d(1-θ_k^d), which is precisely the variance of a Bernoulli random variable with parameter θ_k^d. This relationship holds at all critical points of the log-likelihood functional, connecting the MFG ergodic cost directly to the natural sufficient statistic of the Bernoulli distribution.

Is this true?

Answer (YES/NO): NO